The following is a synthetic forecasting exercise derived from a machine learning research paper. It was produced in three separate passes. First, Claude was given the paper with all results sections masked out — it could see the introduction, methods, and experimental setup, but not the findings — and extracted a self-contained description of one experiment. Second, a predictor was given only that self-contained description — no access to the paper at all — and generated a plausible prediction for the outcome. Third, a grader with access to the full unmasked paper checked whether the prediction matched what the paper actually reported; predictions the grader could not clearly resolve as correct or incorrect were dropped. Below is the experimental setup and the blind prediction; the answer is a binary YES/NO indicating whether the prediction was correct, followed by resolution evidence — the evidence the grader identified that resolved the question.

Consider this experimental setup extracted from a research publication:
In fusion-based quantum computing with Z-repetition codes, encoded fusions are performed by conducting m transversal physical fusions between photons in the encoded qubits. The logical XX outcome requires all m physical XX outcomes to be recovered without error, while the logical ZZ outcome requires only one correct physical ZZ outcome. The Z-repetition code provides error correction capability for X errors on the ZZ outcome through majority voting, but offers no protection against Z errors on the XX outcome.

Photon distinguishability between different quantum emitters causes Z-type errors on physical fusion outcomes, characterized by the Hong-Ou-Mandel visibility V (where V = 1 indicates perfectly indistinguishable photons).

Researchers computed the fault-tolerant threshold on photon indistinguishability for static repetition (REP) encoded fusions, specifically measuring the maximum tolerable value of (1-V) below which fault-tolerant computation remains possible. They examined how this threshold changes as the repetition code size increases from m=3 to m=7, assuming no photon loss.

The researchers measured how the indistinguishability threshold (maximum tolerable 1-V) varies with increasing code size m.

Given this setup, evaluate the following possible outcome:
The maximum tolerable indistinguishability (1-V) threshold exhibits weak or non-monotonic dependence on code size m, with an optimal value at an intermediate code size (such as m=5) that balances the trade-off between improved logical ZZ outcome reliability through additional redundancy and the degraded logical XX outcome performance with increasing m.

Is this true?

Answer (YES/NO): NO